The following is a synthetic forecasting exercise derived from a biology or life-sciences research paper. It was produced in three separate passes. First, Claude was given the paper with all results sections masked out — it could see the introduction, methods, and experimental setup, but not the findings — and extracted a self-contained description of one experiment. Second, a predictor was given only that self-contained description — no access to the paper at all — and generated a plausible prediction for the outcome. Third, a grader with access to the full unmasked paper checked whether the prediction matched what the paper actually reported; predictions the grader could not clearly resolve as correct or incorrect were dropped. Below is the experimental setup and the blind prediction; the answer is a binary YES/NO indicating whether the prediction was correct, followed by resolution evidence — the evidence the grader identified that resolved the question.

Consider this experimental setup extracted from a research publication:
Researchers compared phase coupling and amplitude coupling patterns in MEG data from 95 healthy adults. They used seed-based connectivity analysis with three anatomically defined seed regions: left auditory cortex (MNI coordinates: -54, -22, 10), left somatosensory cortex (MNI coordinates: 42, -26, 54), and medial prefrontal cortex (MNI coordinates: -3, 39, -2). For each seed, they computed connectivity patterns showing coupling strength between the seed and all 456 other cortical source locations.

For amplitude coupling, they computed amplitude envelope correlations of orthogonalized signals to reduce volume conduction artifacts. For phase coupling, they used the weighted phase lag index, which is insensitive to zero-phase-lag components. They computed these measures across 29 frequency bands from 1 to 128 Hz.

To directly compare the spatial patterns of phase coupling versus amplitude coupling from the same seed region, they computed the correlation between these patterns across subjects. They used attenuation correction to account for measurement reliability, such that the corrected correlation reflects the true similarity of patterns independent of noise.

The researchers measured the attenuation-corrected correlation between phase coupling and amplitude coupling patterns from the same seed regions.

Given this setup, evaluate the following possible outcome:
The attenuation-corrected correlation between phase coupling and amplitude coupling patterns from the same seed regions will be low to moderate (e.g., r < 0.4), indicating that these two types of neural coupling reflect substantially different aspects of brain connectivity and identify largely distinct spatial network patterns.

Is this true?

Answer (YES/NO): YES